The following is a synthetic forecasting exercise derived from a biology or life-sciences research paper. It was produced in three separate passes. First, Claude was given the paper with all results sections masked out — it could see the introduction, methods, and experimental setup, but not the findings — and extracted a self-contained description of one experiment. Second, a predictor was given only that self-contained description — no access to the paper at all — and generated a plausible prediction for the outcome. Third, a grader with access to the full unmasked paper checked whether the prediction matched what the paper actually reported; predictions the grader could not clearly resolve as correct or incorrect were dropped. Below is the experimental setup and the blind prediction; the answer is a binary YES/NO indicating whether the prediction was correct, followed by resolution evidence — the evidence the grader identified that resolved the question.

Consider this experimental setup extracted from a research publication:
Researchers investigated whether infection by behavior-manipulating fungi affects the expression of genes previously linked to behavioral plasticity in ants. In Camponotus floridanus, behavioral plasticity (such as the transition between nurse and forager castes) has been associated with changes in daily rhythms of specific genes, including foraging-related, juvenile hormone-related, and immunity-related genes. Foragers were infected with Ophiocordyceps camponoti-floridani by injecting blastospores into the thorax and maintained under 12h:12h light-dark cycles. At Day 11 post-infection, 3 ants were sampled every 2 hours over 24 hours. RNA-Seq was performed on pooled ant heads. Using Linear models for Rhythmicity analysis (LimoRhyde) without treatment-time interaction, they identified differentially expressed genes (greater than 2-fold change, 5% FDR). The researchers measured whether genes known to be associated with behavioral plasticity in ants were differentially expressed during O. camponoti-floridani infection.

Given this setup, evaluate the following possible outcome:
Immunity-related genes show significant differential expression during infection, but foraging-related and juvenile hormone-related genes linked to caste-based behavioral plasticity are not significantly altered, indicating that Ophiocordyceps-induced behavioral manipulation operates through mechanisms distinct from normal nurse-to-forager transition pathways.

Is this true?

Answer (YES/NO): NO